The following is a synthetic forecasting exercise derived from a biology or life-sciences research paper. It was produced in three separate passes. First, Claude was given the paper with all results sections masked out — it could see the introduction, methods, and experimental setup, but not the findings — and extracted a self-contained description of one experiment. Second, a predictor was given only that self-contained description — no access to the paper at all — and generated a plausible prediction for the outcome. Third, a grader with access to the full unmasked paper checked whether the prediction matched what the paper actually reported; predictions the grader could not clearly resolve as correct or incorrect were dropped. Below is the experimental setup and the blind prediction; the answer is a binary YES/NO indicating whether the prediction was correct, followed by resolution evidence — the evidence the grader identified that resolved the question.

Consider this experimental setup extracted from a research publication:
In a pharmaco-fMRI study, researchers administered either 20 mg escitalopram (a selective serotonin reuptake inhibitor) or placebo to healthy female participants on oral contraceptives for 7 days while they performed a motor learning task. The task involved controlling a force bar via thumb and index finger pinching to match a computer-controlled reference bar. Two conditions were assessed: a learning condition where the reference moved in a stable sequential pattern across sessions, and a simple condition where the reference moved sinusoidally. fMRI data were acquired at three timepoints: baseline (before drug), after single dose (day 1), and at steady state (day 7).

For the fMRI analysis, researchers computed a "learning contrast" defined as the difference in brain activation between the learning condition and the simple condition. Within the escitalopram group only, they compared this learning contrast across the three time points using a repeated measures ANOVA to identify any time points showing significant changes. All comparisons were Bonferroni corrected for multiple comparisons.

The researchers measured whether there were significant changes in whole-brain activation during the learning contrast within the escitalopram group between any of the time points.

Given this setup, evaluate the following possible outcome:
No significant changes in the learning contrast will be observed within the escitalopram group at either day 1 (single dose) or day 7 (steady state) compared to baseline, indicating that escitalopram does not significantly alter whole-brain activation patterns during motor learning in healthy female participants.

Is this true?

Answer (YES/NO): NO